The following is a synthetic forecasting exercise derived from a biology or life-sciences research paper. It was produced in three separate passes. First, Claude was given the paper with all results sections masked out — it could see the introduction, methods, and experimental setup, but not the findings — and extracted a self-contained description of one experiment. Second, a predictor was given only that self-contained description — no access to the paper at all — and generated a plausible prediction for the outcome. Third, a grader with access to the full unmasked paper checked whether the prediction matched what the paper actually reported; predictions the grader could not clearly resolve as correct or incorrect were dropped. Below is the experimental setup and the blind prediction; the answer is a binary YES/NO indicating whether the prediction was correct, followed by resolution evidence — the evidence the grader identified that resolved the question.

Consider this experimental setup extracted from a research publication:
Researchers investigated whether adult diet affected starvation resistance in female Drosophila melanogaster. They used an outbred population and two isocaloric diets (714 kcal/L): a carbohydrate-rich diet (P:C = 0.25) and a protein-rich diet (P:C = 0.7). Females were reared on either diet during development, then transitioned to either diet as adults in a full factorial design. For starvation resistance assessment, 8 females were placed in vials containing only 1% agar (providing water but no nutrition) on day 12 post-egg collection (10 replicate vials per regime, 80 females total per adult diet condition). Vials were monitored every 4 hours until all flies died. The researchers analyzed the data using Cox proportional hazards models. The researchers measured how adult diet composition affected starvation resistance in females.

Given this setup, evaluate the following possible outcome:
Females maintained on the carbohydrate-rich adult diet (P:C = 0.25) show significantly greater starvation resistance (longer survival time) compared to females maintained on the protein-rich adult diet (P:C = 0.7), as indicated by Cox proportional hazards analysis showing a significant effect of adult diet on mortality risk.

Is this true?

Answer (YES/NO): YES